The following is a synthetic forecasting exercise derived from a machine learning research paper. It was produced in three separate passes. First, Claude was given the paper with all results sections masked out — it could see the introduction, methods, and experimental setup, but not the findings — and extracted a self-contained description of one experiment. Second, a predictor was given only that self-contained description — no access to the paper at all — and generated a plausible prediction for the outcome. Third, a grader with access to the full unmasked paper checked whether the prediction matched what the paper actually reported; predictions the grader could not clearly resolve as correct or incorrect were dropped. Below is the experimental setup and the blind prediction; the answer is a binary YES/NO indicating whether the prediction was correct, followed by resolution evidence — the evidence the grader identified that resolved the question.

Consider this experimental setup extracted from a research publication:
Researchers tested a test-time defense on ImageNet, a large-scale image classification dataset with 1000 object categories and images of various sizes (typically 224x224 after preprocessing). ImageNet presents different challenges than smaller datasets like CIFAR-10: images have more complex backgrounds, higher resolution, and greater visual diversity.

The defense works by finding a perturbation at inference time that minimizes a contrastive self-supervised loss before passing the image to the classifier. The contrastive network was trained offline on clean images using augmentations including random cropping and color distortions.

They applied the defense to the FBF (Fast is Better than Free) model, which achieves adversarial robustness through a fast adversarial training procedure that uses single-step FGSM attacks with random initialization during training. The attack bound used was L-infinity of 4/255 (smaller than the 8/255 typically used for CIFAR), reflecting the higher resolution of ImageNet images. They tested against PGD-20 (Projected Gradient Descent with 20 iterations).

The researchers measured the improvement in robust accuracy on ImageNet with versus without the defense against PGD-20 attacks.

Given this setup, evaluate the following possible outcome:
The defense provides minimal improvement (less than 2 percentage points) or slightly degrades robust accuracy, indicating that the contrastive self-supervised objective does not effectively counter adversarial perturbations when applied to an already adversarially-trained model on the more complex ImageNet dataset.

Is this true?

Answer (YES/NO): NO